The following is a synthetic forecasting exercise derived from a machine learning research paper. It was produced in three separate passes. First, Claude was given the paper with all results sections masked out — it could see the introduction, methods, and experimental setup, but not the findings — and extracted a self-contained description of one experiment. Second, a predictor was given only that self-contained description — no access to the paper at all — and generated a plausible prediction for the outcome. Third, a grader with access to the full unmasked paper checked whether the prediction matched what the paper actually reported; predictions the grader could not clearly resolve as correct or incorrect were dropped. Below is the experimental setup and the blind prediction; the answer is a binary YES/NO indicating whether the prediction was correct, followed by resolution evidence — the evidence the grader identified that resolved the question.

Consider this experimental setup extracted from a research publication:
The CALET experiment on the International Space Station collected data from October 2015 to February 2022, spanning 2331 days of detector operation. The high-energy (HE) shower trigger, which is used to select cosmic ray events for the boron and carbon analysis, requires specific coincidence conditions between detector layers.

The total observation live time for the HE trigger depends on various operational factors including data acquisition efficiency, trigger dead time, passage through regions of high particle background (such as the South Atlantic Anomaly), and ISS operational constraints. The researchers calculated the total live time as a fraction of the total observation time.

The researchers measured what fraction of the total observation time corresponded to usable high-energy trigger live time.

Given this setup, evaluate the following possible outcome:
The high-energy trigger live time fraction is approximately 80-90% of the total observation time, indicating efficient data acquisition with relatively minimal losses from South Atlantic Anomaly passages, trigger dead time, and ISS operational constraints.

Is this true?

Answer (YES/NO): YES